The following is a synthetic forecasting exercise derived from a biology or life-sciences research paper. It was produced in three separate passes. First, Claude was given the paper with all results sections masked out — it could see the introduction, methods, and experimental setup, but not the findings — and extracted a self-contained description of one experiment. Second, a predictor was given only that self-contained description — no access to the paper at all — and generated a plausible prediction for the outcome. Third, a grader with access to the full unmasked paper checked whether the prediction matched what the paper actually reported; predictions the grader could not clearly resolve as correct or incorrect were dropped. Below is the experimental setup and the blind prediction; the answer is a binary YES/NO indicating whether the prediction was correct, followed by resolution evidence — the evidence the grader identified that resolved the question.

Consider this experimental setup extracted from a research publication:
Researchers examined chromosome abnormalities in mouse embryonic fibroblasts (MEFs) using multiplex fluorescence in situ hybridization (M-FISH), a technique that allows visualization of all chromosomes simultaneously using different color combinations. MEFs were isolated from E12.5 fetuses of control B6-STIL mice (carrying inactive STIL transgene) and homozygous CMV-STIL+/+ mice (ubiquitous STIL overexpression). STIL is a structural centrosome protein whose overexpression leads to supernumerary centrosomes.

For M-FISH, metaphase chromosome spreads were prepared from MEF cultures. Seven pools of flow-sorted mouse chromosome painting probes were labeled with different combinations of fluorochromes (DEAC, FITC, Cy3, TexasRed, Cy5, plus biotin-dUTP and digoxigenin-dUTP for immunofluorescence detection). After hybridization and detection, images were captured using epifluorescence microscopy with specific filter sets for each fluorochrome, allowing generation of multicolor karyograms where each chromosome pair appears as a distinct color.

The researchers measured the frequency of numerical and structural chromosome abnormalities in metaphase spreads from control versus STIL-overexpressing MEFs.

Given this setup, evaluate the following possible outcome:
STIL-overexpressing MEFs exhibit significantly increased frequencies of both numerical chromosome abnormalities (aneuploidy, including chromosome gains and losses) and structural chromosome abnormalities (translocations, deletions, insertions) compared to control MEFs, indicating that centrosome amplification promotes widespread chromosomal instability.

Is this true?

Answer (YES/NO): YES